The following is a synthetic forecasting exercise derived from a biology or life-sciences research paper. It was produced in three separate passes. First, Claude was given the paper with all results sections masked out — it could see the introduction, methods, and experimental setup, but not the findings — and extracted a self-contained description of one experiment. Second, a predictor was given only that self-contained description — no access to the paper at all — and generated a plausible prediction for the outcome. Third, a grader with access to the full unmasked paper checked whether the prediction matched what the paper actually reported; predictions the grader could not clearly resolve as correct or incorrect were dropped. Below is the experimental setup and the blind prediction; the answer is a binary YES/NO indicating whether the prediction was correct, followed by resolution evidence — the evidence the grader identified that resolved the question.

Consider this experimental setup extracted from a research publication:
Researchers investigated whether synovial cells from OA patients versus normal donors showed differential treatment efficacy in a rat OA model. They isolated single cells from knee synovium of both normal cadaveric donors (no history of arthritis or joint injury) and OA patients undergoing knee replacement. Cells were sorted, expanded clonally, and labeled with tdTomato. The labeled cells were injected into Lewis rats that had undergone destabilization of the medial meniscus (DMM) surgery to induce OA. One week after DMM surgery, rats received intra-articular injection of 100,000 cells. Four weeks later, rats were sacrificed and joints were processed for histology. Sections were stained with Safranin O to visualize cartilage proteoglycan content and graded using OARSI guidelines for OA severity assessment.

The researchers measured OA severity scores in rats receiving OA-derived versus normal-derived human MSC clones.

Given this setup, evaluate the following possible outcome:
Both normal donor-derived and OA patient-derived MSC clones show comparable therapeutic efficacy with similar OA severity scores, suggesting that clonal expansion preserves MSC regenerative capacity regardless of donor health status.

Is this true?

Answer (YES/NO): NO